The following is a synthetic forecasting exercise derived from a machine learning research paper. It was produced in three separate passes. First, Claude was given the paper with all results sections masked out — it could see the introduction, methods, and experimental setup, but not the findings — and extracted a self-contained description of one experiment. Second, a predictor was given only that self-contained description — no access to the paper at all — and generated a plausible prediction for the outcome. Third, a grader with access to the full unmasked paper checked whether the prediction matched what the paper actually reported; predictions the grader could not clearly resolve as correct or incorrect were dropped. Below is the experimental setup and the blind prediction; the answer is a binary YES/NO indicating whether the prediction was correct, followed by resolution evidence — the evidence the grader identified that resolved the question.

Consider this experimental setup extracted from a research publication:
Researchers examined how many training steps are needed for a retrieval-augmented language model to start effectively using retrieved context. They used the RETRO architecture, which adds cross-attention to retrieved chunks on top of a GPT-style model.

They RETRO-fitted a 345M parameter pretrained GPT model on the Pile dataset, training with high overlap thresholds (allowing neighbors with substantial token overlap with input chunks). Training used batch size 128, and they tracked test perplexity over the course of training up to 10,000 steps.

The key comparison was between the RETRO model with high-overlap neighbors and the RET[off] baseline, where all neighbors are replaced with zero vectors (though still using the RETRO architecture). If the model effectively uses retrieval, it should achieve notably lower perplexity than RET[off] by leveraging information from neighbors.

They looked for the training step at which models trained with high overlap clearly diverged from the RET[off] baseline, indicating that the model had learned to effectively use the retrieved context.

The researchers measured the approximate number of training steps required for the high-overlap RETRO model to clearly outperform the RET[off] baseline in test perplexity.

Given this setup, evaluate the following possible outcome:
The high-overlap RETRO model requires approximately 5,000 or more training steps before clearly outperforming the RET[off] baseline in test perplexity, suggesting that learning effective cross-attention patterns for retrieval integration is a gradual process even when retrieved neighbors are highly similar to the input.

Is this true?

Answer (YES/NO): NO